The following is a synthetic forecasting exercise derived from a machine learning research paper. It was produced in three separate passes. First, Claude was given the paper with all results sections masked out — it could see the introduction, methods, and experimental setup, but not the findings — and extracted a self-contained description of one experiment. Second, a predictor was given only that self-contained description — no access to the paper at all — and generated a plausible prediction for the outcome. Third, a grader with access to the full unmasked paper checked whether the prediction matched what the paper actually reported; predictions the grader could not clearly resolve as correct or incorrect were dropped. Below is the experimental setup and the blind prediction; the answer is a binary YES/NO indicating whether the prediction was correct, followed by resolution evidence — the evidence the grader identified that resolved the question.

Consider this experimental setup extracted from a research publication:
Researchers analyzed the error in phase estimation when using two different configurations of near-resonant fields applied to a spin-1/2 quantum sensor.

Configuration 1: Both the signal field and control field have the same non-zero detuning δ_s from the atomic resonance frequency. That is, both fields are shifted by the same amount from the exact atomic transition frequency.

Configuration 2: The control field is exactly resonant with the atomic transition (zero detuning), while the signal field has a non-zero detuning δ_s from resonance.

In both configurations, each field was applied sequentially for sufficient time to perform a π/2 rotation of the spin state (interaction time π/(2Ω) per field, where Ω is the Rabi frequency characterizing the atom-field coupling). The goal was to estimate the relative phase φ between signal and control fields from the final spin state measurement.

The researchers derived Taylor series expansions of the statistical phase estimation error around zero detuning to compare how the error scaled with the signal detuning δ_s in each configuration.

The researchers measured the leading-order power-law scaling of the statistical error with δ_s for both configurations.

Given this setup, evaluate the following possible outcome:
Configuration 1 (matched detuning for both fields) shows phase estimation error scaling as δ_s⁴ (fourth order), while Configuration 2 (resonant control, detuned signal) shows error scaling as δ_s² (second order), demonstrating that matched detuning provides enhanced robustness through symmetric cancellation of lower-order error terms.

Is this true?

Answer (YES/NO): NO